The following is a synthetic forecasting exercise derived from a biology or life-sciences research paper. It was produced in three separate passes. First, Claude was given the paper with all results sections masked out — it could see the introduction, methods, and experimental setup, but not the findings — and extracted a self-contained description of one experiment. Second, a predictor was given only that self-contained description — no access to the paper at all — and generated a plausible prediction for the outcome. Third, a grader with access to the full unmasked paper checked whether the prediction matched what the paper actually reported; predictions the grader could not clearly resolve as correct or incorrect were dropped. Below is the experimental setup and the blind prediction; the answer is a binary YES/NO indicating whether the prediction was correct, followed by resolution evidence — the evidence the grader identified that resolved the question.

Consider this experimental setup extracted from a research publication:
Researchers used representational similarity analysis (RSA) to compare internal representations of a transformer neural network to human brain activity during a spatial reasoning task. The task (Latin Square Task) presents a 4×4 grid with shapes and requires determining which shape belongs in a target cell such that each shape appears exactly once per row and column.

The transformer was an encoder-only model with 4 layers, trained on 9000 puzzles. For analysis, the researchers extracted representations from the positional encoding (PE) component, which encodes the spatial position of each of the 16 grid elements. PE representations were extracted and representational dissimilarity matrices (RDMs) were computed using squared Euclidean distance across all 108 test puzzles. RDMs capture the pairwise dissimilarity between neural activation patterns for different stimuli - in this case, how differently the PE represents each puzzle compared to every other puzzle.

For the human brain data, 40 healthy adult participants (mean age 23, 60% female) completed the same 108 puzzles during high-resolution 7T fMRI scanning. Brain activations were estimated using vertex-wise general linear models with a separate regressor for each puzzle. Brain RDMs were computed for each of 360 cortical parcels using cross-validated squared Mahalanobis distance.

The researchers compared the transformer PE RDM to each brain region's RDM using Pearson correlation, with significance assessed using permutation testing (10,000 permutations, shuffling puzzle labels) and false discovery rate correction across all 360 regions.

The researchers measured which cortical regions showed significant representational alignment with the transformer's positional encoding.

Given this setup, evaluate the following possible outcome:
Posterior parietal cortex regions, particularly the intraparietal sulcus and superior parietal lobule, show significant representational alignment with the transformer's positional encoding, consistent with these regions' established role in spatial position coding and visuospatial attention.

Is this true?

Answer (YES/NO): NO